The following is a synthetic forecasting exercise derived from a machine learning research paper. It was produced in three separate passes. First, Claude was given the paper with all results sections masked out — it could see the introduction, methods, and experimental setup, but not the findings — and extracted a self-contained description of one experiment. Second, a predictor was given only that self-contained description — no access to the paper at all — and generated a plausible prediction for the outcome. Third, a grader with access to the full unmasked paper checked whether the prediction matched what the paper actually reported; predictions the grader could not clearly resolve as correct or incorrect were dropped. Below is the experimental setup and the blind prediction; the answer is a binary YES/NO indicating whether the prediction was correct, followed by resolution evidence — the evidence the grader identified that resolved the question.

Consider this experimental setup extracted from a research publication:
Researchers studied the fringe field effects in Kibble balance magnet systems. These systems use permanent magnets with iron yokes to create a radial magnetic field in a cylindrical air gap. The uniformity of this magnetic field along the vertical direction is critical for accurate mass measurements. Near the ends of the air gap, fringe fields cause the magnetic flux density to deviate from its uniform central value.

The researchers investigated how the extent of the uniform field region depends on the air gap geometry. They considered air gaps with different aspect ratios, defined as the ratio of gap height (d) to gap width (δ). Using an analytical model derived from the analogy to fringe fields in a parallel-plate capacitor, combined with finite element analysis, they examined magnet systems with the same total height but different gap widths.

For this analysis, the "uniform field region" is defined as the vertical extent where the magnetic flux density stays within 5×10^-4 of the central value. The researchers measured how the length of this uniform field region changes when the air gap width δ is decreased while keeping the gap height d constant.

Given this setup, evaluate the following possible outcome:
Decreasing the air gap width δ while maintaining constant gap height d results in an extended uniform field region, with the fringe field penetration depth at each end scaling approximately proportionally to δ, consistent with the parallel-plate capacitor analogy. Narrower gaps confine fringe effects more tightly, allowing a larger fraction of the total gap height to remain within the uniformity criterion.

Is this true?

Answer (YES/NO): YES